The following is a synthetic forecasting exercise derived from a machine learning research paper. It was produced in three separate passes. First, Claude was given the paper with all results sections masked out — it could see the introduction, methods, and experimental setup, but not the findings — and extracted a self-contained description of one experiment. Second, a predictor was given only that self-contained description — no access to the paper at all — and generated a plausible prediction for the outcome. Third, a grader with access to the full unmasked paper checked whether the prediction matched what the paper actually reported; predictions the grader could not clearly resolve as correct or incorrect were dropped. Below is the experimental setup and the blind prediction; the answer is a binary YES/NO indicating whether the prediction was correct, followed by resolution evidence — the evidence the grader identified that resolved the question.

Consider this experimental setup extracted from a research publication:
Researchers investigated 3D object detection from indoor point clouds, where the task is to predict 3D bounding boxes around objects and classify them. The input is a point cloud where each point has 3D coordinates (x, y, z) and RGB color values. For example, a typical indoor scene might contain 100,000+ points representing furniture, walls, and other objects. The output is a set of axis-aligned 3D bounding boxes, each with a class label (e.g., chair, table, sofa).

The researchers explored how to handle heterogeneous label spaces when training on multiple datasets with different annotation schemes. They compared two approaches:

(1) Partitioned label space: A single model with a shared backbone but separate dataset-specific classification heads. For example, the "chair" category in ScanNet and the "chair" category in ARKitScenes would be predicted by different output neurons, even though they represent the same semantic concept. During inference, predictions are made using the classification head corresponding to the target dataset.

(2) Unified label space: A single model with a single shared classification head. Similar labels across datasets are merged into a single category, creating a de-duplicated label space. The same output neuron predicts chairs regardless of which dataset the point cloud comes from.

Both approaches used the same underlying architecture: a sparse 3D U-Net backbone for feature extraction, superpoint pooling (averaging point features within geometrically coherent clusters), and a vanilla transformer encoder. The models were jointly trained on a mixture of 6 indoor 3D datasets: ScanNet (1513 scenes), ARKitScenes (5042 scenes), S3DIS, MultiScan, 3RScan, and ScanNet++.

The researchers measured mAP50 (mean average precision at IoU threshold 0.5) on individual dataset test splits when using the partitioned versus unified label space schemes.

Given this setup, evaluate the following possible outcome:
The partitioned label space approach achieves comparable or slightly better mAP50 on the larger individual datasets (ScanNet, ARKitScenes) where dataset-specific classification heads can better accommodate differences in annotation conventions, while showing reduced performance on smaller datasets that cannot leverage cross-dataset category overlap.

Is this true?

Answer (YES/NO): NO